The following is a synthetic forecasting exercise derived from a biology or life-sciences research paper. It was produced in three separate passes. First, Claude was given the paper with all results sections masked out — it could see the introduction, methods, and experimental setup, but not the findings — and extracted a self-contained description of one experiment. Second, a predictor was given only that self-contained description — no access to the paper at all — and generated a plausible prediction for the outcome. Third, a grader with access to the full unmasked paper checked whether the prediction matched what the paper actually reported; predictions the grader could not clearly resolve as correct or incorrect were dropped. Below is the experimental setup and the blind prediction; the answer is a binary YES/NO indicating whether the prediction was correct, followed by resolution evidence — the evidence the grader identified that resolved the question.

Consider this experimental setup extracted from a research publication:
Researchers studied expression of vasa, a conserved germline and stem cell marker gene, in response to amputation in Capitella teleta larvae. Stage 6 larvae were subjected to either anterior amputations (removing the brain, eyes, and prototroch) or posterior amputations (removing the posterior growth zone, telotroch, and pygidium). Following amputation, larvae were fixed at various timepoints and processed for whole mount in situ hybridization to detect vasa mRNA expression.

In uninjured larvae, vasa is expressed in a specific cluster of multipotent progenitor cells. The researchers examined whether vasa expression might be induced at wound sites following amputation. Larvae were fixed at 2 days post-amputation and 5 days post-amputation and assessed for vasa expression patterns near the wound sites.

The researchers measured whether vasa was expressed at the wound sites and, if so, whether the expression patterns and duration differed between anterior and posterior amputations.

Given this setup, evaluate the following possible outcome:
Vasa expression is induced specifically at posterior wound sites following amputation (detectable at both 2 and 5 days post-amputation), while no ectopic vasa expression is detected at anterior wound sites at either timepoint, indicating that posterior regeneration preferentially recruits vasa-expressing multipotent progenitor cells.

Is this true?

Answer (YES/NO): NO